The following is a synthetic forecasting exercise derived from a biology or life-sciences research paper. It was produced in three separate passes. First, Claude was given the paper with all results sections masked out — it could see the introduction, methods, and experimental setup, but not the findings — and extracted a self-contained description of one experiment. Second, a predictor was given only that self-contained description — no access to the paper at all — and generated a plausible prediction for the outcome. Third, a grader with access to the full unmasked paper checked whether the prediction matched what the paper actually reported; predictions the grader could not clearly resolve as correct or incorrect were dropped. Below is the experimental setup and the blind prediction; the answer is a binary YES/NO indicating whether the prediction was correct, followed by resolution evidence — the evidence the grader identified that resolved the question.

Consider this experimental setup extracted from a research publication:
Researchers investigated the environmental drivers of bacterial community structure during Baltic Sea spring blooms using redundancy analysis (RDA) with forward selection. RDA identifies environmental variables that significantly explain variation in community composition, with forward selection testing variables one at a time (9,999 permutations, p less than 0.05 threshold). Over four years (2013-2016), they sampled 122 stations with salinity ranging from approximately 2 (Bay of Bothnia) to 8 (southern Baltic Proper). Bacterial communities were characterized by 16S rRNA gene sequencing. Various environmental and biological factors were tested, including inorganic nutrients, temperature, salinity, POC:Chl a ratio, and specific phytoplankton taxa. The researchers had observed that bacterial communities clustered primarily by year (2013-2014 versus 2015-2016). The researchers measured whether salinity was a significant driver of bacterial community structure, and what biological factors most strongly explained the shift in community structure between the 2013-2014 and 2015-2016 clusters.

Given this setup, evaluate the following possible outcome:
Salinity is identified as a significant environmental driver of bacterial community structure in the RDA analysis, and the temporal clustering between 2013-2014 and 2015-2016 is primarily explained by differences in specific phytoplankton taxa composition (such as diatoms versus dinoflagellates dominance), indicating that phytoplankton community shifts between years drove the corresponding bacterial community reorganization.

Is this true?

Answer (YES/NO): NO